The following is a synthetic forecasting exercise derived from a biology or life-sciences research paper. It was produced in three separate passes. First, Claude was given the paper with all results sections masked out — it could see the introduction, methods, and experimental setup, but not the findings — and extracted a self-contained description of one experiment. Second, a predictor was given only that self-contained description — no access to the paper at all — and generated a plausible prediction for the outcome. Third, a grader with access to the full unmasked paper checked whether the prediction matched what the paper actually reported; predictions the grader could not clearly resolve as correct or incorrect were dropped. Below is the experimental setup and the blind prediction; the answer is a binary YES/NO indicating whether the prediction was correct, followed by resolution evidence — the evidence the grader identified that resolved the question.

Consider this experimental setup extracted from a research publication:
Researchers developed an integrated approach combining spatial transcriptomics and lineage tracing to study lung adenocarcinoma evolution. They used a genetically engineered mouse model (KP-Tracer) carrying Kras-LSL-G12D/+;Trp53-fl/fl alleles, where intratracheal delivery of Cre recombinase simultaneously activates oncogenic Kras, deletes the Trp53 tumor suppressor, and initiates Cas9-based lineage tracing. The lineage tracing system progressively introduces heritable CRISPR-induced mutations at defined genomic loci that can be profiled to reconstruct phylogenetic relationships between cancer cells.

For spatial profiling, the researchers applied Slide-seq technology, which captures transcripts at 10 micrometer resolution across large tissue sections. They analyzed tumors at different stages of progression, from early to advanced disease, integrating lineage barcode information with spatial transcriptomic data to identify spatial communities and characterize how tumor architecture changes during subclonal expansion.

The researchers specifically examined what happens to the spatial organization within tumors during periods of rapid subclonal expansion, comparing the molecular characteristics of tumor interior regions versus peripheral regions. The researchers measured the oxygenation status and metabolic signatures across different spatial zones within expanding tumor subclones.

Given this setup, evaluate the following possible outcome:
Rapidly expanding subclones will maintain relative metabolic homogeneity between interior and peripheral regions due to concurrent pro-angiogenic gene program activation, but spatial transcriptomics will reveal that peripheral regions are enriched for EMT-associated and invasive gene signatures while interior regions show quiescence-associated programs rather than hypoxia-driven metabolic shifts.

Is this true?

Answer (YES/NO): NO